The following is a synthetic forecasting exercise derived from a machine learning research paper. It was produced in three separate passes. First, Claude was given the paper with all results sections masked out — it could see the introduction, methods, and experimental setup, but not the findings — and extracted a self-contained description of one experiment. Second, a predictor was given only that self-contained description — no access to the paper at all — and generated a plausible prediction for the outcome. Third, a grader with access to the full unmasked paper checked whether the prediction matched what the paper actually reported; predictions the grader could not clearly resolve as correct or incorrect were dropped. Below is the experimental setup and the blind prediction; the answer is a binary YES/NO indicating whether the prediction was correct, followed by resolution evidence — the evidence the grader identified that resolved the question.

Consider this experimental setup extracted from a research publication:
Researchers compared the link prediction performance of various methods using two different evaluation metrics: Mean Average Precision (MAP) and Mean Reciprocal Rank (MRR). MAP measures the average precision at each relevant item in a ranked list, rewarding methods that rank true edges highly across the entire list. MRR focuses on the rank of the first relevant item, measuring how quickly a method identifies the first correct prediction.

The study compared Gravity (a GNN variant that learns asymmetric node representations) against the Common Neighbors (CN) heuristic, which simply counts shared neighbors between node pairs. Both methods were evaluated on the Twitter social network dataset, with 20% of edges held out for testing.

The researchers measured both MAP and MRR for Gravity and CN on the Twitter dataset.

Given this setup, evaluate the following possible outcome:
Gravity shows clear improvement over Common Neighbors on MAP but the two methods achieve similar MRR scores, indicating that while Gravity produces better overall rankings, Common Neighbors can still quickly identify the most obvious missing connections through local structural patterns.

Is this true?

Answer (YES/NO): NO